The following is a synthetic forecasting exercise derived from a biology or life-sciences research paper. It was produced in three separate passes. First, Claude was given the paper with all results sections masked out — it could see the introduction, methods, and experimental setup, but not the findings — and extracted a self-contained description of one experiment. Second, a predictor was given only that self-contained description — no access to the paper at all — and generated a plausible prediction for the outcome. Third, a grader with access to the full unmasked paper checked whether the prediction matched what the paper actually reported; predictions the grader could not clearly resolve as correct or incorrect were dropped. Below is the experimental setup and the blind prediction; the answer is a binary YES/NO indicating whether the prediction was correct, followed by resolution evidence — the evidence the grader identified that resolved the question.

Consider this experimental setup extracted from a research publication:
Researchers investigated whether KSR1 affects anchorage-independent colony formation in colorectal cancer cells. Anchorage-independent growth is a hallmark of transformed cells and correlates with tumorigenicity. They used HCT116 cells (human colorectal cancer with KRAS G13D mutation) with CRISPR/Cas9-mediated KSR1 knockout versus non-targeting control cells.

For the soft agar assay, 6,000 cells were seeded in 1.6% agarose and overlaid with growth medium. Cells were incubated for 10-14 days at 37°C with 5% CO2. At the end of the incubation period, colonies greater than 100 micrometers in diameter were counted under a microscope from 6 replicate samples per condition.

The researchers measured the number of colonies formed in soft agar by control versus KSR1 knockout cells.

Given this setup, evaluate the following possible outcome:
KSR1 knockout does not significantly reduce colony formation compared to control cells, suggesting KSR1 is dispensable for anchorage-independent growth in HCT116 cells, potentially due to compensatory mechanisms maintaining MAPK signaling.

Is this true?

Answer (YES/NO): NO